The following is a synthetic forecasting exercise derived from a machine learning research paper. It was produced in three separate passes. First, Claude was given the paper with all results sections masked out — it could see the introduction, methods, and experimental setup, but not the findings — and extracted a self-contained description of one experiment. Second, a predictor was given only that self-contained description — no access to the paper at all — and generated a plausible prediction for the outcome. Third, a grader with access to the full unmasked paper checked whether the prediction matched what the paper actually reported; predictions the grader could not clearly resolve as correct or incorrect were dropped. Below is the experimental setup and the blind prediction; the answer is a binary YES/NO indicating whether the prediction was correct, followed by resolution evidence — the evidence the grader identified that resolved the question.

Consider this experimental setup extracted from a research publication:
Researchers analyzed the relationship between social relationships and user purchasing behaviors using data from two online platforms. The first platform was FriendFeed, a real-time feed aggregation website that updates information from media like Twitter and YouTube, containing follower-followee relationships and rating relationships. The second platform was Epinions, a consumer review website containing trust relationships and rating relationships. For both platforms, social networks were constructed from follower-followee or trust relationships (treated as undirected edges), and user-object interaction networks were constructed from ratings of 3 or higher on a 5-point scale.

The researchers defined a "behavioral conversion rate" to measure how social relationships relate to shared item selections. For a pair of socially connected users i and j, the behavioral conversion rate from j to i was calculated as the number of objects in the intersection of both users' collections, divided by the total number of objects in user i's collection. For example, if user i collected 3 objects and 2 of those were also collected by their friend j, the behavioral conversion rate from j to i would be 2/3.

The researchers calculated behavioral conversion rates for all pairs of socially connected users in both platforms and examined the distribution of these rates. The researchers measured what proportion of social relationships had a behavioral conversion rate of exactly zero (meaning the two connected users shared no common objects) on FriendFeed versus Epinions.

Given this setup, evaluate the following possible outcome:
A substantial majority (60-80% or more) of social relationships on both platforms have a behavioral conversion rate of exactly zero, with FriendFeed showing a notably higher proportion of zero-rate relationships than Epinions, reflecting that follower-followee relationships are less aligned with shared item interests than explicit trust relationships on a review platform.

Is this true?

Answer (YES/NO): NO